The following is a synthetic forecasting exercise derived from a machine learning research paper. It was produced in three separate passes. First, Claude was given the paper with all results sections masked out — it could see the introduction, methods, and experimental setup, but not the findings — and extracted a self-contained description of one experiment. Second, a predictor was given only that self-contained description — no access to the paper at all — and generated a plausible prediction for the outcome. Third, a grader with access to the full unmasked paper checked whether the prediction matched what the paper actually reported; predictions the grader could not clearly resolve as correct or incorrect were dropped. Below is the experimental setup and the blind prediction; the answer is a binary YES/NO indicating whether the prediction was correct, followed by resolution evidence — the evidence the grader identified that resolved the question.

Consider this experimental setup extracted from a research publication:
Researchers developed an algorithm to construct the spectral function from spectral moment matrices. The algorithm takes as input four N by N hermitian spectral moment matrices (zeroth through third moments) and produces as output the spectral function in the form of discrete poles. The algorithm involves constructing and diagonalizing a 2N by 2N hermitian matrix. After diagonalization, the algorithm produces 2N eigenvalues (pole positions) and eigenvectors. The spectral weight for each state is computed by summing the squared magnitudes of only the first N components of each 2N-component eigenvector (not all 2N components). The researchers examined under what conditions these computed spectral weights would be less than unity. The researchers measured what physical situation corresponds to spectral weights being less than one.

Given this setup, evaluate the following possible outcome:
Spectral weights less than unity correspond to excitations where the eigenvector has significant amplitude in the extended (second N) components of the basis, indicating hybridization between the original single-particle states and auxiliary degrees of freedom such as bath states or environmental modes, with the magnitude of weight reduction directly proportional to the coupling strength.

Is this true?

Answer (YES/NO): NO